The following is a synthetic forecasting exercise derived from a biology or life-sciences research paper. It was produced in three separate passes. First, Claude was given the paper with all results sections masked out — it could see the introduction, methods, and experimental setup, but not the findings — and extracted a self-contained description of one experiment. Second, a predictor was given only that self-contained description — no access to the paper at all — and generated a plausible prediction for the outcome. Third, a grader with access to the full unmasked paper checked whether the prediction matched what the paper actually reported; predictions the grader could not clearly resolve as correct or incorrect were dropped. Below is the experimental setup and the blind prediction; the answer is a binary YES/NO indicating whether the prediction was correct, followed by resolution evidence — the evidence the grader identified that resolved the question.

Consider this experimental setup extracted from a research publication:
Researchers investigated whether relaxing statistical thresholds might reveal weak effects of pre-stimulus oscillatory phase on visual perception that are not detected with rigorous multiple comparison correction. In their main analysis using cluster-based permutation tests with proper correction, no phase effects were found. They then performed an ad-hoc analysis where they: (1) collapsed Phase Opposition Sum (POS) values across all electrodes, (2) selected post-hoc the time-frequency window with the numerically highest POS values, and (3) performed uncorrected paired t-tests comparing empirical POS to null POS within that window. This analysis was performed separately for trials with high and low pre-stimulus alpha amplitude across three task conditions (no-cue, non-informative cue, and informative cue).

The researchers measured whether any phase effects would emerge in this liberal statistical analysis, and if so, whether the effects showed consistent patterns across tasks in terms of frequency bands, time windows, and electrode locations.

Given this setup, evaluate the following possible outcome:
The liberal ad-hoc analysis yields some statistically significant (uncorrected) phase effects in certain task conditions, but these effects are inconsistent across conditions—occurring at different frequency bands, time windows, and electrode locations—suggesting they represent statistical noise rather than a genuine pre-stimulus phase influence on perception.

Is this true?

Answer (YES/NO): YES